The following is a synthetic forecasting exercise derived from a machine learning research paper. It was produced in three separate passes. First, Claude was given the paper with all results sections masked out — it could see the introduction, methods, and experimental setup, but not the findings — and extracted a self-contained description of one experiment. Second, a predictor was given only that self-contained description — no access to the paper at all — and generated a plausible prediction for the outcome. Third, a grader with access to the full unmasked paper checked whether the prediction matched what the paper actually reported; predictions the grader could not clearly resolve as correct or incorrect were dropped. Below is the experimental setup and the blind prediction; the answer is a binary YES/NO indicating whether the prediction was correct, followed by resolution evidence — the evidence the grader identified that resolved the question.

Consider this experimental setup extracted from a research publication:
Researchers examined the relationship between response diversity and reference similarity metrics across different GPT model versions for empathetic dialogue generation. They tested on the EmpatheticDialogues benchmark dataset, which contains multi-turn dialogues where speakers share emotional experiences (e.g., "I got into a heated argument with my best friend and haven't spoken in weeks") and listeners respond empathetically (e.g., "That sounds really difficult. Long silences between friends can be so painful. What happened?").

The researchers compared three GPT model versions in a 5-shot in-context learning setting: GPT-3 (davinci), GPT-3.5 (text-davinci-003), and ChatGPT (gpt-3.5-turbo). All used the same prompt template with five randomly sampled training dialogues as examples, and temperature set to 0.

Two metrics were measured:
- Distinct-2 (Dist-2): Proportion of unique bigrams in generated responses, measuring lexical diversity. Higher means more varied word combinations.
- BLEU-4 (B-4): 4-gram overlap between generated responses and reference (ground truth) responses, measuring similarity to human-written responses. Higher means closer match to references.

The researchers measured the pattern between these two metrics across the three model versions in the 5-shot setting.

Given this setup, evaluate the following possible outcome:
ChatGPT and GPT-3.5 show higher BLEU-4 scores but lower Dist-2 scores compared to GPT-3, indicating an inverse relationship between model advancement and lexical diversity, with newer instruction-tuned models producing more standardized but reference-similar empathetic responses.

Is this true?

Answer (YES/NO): NO